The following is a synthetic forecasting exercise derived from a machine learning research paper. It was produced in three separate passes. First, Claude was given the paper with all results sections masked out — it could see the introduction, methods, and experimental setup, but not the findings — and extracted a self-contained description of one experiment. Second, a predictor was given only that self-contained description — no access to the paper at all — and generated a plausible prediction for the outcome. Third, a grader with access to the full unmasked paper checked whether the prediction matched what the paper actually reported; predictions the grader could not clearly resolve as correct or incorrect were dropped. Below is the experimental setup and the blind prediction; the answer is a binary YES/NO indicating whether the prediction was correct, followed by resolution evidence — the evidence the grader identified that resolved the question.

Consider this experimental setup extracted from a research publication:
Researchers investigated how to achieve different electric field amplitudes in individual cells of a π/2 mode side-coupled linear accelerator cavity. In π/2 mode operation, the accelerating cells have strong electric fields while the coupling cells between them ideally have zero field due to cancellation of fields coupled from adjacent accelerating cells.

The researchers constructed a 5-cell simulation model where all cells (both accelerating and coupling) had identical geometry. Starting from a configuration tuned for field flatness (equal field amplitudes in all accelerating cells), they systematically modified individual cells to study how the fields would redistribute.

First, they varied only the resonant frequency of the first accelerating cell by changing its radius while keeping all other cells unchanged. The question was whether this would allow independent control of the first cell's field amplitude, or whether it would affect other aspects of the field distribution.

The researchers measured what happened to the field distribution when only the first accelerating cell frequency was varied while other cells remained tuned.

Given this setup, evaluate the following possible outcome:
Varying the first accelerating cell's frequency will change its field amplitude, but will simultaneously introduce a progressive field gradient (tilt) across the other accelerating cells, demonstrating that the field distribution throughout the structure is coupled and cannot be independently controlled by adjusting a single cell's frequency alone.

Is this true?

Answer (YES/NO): NO